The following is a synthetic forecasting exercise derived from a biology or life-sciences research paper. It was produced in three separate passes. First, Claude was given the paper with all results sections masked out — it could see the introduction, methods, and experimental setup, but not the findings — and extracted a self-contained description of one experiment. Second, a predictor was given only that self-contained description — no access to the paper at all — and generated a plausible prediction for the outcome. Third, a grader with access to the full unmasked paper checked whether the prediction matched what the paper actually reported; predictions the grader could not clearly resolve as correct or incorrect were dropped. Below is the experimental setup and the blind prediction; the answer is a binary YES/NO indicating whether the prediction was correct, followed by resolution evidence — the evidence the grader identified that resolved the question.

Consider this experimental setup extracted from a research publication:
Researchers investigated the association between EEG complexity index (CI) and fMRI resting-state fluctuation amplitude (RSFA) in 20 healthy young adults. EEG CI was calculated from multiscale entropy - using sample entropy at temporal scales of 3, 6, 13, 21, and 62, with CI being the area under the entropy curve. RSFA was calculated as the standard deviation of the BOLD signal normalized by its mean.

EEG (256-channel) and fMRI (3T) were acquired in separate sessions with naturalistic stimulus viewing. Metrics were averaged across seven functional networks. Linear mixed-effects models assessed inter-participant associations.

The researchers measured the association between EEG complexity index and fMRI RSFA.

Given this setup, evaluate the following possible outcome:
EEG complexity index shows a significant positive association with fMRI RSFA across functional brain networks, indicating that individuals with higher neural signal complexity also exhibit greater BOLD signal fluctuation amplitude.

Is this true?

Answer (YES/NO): NO